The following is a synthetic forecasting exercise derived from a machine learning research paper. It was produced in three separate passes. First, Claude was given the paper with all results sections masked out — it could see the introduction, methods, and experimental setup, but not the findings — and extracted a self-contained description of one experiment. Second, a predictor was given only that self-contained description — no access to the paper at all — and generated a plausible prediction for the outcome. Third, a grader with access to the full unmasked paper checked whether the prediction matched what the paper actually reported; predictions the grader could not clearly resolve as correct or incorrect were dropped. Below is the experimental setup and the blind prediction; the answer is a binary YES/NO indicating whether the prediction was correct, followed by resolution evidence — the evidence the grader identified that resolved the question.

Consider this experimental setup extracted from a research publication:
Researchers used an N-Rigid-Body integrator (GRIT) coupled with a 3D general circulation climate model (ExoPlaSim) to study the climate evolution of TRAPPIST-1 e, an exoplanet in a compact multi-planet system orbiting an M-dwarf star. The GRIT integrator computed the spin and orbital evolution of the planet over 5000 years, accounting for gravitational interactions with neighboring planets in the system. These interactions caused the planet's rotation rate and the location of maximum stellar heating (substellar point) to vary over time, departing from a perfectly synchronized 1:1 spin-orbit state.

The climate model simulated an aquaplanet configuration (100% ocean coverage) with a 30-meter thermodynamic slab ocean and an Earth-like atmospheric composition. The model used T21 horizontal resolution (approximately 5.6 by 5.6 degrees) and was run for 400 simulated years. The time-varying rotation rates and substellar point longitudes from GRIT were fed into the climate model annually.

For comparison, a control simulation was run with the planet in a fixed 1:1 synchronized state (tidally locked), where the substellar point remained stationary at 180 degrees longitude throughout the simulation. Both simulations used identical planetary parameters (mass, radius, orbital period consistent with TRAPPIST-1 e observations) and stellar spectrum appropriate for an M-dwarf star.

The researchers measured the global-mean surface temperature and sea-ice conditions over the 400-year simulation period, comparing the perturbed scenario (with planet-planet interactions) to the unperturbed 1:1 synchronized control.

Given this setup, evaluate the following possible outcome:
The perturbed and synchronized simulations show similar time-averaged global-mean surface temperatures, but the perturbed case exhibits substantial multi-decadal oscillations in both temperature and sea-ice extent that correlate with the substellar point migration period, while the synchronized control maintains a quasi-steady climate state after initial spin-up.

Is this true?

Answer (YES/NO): NO